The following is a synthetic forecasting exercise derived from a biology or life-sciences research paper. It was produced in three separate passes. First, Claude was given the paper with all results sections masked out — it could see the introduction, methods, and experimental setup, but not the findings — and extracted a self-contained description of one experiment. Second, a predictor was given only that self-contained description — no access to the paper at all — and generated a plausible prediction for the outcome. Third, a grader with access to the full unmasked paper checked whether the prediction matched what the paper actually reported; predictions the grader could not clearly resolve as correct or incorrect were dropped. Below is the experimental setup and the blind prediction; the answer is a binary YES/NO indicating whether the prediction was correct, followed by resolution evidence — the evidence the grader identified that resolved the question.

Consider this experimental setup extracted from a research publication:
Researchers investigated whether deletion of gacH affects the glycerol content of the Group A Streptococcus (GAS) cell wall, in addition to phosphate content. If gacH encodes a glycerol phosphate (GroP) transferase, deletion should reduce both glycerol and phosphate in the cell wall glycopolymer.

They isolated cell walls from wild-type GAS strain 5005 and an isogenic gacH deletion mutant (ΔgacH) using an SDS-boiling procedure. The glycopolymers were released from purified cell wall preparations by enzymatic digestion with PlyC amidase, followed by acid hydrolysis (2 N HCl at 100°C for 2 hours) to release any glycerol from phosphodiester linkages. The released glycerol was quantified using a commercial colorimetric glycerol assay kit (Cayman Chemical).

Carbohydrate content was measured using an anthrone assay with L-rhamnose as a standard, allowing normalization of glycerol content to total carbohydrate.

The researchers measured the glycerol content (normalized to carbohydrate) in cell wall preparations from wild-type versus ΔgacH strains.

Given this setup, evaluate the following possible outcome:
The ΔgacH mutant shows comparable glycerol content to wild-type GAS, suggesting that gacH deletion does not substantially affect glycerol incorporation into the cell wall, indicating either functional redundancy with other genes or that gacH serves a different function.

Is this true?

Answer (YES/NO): NO